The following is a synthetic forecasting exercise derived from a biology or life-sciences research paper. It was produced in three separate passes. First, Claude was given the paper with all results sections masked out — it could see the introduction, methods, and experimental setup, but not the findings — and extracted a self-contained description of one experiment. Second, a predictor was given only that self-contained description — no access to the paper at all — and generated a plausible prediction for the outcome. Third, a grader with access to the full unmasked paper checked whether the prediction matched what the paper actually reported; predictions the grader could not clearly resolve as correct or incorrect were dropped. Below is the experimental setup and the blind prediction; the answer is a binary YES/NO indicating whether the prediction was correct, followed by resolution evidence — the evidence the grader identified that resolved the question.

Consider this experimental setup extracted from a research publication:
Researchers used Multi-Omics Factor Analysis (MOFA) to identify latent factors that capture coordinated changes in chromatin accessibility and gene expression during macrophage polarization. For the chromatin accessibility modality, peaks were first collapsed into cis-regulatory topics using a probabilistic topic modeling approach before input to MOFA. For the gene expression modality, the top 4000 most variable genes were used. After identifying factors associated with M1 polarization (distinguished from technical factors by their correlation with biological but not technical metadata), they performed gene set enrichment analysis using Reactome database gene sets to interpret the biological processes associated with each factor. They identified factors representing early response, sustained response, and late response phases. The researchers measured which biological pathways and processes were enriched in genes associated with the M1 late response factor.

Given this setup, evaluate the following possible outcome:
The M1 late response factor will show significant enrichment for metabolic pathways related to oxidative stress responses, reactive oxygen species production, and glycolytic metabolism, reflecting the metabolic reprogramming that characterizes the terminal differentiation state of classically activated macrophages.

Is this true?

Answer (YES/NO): NO